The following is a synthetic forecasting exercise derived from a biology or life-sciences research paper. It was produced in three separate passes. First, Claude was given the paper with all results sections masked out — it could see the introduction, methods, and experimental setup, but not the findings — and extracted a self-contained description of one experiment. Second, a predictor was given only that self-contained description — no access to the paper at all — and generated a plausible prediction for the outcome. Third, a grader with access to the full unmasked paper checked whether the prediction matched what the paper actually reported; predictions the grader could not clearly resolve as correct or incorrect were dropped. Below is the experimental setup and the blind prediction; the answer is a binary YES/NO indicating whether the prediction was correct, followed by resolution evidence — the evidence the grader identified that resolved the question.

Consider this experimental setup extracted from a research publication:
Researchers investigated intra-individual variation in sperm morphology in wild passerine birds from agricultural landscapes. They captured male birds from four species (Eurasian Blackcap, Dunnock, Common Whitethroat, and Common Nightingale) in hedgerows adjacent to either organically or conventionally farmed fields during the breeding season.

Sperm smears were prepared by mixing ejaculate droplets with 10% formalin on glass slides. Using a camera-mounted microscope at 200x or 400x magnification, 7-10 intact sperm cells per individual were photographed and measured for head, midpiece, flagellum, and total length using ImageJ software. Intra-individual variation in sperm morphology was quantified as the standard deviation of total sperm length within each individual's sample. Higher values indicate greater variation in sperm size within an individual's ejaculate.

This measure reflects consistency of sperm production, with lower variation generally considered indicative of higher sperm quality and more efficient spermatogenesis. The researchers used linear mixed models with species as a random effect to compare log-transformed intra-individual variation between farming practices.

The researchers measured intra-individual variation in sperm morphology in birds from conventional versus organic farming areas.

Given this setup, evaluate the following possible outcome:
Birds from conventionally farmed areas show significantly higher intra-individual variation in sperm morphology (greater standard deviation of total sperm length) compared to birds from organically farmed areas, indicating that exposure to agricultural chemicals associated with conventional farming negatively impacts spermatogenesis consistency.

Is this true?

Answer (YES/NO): NO